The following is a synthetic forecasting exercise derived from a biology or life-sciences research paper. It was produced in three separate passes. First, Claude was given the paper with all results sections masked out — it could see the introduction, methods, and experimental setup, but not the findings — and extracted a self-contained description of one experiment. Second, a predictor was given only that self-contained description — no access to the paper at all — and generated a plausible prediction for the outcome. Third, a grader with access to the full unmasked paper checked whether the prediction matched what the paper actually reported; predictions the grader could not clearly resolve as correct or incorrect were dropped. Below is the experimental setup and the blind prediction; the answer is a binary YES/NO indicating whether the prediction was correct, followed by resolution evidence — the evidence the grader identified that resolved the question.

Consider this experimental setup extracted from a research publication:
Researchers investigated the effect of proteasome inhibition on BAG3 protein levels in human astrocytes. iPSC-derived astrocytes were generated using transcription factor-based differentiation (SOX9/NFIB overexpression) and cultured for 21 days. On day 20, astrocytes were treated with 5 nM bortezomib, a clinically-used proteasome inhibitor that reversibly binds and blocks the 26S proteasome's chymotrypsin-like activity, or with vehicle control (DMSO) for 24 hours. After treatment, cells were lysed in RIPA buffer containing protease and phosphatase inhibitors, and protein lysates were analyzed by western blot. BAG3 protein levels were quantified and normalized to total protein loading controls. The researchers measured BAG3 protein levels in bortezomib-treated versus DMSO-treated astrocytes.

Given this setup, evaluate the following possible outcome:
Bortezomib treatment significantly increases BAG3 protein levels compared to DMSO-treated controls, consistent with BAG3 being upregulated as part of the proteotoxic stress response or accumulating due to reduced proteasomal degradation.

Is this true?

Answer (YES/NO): YES